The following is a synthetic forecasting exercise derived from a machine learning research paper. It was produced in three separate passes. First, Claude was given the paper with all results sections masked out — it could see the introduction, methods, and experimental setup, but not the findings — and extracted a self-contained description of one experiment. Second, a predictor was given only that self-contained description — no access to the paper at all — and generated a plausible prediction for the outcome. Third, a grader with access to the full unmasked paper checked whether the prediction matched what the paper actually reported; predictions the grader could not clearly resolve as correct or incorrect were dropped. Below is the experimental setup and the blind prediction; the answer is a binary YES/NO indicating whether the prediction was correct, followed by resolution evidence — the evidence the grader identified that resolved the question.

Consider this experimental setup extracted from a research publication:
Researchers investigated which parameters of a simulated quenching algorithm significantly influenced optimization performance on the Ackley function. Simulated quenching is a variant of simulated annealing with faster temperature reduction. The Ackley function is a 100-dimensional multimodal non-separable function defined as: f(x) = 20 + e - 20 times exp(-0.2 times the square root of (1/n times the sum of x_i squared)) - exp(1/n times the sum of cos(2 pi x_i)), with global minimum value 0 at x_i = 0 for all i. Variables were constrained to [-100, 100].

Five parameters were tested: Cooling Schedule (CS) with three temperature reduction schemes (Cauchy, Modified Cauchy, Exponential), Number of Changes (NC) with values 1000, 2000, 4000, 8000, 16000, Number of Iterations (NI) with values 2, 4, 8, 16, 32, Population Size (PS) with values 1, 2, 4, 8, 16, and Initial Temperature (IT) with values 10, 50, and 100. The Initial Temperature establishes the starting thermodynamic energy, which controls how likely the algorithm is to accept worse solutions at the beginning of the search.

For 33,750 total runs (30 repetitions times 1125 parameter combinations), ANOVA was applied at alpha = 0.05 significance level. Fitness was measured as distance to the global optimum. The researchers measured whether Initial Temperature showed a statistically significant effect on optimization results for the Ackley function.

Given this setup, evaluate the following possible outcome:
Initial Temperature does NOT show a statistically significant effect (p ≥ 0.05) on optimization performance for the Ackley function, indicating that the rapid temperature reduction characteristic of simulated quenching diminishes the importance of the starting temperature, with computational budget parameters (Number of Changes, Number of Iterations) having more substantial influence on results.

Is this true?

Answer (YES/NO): YES